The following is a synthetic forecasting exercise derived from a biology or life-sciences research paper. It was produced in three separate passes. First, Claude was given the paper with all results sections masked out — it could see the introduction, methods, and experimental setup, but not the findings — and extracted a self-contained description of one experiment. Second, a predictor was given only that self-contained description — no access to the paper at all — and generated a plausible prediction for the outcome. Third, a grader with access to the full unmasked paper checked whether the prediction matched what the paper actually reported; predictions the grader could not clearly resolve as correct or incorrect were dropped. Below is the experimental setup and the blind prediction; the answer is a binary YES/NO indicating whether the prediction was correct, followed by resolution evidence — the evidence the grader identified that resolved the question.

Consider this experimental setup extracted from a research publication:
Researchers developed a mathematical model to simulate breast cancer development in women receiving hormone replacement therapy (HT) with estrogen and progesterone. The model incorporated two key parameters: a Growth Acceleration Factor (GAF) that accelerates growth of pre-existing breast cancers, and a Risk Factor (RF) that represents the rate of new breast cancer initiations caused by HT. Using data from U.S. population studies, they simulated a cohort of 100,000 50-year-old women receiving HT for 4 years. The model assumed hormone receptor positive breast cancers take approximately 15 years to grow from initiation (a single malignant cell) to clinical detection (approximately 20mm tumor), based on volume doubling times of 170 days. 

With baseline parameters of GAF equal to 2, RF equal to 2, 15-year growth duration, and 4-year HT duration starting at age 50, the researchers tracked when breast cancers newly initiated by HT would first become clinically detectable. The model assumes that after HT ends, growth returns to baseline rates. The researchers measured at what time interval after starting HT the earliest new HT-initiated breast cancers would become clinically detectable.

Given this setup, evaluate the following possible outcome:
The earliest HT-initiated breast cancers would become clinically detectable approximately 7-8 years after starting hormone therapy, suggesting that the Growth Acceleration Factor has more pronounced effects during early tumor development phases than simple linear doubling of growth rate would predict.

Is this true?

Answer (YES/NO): NO